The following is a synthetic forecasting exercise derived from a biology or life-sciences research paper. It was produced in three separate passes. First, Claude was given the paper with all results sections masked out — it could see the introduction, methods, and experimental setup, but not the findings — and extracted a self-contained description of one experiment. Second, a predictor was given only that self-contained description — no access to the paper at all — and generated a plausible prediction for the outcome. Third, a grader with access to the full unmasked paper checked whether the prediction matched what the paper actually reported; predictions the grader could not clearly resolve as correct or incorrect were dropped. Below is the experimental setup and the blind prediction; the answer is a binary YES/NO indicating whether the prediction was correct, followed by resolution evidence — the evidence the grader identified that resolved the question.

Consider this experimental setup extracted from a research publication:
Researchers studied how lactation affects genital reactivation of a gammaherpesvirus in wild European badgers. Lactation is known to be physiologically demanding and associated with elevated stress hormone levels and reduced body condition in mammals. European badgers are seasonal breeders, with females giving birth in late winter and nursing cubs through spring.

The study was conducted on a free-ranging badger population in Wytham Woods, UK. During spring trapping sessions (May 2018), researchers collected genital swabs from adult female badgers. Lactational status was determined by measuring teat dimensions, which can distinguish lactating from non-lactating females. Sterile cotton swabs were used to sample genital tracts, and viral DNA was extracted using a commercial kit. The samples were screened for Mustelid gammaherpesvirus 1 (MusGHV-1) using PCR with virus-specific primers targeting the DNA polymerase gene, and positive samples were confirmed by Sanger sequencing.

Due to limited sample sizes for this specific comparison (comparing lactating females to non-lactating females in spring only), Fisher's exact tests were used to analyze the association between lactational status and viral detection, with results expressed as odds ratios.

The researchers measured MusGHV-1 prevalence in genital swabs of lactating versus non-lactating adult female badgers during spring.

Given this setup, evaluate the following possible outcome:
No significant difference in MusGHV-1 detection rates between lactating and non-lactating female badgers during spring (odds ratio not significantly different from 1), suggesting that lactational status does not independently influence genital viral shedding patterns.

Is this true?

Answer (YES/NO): YES